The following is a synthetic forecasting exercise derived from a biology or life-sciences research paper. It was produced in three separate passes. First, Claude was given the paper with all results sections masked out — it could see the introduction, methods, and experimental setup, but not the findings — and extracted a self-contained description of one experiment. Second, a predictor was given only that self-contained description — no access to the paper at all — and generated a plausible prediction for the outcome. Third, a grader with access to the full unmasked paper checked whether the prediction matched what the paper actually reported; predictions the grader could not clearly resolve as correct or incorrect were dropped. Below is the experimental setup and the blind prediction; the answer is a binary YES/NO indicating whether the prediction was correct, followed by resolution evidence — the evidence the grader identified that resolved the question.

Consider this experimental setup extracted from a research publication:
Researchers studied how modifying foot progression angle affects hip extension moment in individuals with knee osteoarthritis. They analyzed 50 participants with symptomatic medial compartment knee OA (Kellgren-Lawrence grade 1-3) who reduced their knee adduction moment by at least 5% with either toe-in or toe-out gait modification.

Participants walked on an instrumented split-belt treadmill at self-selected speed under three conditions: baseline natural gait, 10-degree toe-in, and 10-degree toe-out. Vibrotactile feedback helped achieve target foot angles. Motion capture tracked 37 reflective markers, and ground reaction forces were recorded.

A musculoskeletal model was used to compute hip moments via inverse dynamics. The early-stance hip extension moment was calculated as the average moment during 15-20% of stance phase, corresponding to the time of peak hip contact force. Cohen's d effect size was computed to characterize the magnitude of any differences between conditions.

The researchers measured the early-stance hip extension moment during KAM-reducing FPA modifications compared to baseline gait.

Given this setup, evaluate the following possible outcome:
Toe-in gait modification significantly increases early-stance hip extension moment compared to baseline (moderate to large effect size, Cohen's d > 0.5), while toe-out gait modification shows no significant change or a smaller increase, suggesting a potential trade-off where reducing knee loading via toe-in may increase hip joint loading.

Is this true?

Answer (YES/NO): NO